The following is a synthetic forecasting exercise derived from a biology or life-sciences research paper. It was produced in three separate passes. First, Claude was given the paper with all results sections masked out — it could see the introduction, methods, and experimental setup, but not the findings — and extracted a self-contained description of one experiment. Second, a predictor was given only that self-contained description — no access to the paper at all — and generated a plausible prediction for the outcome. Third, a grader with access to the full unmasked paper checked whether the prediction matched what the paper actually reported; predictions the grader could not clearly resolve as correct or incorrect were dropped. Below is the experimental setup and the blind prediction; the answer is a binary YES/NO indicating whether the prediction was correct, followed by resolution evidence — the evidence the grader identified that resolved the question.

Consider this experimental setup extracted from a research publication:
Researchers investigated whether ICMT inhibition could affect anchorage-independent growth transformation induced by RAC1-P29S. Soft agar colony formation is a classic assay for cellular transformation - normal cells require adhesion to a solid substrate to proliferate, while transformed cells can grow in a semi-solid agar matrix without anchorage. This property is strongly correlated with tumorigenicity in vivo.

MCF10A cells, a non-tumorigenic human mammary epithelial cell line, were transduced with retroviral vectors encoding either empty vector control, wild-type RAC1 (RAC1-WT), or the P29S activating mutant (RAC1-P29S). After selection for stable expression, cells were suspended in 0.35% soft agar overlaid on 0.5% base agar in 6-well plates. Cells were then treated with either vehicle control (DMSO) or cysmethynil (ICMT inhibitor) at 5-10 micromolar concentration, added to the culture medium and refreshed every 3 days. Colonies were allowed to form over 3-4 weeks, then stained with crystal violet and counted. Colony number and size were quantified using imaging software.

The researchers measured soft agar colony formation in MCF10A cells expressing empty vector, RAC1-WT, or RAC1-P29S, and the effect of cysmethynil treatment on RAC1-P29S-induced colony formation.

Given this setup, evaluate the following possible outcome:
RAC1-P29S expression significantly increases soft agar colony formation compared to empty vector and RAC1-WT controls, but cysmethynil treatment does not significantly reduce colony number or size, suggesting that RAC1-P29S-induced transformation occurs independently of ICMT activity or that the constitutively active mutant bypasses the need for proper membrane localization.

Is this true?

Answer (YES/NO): NO